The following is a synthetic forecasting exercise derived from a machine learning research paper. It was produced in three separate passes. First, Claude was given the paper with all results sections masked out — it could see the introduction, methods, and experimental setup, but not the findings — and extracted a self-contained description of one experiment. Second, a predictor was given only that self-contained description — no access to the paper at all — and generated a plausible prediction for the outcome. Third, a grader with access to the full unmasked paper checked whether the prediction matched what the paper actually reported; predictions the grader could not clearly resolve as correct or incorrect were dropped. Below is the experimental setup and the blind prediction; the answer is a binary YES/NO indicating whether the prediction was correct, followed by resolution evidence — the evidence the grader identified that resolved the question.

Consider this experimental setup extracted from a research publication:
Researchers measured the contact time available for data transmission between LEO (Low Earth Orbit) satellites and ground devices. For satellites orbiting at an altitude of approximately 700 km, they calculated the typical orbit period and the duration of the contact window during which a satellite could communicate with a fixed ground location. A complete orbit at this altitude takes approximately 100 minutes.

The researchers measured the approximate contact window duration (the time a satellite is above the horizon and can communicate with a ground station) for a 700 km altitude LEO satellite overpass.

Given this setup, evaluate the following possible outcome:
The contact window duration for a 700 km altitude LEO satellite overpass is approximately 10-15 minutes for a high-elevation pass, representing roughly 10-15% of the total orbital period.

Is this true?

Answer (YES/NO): YES